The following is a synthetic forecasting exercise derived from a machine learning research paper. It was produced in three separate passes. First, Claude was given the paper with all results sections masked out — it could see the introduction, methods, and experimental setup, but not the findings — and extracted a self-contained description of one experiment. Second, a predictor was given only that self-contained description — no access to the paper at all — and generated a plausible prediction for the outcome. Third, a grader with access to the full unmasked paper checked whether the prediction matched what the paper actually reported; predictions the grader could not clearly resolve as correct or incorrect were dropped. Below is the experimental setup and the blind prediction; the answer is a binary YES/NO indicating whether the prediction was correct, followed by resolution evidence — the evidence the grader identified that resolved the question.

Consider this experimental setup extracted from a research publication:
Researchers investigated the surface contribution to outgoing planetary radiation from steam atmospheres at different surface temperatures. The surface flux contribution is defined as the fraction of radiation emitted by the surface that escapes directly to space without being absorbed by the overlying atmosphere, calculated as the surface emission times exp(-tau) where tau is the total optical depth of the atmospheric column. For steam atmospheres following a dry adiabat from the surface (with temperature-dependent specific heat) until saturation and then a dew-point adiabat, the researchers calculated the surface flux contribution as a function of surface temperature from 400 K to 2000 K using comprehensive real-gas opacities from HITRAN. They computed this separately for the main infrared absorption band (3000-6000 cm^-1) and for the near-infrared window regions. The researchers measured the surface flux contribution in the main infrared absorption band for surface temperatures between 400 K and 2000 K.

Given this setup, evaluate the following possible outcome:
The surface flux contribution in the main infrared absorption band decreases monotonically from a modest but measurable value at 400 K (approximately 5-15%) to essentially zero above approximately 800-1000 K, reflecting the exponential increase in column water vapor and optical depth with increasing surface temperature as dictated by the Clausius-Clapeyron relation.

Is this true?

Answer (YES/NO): NO